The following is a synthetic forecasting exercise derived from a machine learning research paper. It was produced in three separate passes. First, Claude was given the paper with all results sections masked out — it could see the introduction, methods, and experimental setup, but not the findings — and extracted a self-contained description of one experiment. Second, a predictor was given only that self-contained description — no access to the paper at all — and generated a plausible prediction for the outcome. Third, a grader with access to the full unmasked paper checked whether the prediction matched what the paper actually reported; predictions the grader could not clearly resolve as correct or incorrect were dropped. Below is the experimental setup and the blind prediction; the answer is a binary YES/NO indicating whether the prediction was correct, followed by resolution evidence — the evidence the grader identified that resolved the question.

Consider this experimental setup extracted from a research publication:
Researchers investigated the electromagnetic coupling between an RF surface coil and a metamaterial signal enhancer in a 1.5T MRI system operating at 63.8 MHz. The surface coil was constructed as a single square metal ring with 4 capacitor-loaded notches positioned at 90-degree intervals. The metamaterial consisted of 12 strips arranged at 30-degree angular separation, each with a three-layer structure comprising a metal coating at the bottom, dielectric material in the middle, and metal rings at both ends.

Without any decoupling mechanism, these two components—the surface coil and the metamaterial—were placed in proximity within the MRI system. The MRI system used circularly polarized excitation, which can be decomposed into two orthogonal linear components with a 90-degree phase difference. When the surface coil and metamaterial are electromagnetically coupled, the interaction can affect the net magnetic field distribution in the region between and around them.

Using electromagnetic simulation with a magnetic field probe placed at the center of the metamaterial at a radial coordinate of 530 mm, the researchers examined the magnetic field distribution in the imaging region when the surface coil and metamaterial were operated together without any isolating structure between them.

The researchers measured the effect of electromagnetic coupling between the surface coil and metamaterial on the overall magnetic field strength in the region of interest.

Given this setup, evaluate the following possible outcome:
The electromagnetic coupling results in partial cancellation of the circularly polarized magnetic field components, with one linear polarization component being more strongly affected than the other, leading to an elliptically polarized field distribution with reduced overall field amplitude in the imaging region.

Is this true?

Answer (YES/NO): NO